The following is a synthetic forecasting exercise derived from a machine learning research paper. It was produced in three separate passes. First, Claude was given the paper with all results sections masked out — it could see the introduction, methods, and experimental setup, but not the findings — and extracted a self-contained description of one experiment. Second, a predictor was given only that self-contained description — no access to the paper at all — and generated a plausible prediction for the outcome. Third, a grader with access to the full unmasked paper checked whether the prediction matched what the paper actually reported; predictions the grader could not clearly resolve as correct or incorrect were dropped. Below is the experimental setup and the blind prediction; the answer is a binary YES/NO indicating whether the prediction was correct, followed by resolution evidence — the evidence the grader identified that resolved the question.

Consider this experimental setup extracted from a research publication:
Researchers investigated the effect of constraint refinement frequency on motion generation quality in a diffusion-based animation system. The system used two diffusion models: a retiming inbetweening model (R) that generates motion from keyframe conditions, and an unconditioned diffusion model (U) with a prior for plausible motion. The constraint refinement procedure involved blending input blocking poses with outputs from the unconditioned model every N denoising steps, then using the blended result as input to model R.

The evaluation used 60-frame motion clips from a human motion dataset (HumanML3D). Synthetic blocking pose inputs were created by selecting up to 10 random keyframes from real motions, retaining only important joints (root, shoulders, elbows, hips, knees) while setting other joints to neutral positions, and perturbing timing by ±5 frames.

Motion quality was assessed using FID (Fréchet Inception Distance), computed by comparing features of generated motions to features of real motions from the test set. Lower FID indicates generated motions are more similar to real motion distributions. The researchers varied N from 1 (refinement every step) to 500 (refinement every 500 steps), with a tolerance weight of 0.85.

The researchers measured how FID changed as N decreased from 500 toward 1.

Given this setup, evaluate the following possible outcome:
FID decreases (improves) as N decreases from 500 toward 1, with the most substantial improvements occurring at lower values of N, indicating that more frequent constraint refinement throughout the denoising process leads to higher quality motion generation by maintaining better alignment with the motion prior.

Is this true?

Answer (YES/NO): NO